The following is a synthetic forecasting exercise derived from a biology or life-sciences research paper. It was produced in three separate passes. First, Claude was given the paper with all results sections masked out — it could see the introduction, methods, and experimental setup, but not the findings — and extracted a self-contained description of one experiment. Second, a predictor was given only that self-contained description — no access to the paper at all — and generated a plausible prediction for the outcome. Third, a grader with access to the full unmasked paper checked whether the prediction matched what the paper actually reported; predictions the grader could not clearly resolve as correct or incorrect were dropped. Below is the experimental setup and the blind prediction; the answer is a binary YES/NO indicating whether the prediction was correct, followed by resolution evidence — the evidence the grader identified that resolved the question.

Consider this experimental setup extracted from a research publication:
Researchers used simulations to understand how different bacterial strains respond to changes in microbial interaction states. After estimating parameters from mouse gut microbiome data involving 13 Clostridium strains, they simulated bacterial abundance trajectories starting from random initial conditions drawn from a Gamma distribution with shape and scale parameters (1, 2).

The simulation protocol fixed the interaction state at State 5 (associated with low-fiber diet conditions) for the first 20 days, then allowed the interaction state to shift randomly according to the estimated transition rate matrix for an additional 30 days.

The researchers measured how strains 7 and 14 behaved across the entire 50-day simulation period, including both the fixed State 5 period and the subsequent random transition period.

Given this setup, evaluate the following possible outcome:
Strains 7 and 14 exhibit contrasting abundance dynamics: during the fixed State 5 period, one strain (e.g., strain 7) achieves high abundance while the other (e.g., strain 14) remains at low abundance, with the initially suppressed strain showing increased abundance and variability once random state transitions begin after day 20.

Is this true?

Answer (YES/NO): NO